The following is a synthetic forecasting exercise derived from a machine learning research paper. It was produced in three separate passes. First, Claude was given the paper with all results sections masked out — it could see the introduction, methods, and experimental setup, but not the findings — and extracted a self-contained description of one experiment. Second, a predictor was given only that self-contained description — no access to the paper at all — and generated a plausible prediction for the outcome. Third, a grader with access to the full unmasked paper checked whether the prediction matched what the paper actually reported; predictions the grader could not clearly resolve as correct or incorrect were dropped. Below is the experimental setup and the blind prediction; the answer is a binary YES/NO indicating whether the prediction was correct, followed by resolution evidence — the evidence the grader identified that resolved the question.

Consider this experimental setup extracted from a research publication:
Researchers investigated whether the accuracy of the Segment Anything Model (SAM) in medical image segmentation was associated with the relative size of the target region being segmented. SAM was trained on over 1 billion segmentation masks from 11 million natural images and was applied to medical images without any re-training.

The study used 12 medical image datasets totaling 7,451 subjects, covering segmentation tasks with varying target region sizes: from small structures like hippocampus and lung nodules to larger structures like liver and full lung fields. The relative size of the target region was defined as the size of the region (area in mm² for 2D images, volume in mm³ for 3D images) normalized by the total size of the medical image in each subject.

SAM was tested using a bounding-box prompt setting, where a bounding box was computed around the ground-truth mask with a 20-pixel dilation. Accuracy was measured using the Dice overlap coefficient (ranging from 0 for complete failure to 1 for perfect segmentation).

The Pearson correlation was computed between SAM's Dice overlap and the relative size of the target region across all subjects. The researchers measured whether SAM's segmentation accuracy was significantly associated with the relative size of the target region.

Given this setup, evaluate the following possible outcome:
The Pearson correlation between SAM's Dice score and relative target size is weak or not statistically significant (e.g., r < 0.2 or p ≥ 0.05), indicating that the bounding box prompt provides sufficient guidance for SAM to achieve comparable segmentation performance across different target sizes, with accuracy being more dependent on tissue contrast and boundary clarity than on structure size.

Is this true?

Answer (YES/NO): NO